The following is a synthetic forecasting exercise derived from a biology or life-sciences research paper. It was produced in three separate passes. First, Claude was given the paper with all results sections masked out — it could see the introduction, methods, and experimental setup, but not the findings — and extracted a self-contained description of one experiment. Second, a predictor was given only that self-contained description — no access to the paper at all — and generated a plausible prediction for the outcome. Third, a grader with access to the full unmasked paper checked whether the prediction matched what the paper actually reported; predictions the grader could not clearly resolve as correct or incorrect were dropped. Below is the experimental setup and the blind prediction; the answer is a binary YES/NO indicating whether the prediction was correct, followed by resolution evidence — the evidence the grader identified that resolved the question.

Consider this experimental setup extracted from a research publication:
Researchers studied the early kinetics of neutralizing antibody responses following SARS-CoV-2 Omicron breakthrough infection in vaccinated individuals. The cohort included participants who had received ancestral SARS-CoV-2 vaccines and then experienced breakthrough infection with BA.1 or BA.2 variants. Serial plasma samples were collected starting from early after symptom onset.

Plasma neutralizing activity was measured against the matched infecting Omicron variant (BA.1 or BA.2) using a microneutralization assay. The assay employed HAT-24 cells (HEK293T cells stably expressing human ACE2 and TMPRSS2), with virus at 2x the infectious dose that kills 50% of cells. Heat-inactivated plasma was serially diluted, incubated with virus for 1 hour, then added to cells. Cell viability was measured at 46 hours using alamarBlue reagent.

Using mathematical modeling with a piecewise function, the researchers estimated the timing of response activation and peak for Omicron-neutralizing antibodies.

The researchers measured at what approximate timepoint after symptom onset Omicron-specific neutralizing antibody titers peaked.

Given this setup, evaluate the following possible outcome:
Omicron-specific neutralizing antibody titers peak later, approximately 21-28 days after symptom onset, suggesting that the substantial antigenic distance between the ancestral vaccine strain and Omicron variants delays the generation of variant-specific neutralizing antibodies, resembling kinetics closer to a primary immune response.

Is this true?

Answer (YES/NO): NO